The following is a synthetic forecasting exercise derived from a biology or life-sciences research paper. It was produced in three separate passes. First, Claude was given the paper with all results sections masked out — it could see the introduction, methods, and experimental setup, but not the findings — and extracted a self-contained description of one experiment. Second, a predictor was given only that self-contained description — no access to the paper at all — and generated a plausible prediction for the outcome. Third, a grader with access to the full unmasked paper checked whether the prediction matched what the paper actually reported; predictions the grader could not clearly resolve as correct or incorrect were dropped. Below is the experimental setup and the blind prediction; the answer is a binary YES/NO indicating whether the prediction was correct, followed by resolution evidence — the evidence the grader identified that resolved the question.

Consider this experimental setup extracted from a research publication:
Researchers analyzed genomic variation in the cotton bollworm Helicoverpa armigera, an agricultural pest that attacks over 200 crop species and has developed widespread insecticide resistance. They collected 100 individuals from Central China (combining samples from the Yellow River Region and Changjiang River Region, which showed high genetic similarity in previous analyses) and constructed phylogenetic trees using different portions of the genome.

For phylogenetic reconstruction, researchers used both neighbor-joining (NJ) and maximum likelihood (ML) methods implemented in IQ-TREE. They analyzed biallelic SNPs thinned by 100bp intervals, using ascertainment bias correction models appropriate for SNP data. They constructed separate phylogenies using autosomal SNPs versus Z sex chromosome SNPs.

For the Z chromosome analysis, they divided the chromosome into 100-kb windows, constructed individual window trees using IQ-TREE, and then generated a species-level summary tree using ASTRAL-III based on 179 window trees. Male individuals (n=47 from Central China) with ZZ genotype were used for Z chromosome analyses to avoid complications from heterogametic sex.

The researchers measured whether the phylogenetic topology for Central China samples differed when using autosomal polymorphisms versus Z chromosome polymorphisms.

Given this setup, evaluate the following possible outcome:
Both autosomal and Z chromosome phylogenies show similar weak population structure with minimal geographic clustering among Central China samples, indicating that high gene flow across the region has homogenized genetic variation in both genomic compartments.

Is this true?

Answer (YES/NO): NO